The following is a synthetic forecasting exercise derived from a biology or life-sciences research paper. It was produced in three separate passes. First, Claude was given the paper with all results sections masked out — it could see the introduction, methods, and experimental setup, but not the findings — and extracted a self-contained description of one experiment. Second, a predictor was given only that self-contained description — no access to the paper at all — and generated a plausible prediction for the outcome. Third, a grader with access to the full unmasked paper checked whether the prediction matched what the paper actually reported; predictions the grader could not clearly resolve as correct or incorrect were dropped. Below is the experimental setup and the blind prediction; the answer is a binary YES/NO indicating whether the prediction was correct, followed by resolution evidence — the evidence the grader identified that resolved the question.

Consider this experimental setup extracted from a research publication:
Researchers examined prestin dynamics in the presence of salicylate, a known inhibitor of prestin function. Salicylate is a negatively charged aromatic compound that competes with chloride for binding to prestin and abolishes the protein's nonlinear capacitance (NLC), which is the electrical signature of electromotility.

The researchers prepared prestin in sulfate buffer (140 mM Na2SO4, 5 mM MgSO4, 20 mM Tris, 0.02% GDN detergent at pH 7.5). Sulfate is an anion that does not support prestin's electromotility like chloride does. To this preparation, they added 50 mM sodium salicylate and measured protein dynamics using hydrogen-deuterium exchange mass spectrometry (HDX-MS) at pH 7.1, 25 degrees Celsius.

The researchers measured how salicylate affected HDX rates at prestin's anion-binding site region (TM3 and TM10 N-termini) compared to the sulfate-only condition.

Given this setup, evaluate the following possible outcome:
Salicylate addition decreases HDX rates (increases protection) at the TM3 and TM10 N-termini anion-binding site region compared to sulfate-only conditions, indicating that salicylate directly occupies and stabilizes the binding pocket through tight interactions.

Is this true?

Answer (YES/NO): YES